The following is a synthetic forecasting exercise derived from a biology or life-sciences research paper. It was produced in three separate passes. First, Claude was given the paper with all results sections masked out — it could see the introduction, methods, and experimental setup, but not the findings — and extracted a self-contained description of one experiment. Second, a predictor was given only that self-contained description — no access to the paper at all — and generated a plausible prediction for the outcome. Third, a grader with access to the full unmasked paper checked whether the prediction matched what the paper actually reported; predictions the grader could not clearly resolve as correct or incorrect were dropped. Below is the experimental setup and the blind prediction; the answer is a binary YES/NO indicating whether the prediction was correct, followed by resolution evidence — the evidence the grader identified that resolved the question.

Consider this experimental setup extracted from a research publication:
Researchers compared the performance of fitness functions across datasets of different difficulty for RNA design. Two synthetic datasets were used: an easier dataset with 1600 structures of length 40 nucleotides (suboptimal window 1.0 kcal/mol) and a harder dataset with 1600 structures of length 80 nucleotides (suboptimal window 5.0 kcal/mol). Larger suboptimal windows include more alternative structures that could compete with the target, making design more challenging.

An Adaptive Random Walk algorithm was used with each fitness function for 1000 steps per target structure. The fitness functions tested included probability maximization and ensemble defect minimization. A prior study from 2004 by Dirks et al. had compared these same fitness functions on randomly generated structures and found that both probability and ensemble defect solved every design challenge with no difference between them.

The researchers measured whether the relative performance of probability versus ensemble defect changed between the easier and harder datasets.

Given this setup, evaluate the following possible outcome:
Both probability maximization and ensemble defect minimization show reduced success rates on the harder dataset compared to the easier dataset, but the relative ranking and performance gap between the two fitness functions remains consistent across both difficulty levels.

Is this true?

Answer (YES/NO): NO